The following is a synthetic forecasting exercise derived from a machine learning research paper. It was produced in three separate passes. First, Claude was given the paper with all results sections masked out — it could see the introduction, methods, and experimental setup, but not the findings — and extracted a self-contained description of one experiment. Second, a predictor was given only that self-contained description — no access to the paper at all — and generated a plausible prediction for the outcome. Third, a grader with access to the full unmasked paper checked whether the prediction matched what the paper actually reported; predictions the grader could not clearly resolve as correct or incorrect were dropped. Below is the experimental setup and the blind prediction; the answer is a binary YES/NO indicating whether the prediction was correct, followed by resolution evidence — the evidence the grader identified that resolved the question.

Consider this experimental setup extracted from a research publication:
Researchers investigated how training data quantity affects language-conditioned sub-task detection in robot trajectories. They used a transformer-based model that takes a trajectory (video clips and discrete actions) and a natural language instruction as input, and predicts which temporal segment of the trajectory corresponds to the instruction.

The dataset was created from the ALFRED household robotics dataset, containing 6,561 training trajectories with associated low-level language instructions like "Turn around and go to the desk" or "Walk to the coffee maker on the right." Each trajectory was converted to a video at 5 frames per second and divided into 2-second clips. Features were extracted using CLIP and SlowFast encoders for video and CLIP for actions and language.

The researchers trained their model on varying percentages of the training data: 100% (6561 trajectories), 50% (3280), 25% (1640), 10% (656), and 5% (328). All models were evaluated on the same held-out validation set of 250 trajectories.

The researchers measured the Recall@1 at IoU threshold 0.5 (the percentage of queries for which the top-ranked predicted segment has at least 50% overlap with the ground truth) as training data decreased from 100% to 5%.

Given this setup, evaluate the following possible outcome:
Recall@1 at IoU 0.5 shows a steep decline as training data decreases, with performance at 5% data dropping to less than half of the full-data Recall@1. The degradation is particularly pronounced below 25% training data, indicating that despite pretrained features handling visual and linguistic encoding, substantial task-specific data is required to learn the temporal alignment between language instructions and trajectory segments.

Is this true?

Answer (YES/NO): NO